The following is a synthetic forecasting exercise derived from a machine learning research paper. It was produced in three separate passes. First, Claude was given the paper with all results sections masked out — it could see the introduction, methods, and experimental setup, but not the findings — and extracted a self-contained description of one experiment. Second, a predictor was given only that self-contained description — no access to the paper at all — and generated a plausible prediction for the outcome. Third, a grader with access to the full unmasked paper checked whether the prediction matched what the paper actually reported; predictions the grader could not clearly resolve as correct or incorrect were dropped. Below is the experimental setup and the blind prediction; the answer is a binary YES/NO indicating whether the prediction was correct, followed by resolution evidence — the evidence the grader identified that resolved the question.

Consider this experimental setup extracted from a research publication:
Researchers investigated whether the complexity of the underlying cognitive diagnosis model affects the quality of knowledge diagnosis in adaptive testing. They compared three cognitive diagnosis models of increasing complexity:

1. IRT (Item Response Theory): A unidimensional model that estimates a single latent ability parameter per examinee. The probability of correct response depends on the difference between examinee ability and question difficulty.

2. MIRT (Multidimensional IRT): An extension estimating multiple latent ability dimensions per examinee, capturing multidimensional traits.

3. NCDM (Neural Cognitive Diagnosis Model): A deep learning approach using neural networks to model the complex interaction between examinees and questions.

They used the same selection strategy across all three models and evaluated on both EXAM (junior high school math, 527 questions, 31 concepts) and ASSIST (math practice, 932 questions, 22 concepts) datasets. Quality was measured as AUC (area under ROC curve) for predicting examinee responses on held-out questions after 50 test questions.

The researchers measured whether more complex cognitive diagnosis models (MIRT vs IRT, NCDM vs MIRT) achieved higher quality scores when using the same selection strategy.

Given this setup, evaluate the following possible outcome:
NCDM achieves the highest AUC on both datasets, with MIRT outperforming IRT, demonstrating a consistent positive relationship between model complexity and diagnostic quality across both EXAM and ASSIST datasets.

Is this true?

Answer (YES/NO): YES